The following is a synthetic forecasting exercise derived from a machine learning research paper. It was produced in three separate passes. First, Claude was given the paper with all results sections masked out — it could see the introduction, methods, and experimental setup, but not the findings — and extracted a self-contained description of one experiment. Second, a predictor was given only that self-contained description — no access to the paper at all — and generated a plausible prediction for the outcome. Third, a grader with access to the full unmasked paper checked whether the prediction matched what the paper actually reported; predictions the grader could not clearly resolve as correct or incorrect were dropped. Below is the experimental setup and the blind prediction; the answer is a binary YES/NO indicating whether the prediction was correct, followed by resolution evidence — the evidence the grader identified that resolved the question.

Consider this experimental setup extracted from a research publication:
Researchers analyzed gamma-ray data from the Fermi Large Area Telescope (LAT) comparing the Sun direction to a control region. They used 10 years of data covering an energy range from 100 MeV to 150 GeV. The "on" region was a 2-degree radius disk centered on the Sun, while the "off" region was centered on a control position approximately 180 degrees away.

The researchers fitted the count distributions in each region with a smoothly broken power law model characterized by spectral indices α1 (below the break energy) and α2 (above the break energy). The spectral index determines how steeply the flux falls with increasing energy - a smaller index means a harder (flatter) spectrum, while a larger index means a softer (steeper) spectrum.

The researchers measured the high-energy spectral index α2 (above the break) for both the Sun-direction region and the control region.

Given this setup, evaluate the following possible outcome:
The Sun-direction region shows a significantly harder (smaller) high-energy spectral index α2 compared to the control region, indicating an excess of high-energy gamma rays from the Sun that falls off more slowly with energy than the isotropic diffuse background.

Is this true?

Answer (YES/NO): YES